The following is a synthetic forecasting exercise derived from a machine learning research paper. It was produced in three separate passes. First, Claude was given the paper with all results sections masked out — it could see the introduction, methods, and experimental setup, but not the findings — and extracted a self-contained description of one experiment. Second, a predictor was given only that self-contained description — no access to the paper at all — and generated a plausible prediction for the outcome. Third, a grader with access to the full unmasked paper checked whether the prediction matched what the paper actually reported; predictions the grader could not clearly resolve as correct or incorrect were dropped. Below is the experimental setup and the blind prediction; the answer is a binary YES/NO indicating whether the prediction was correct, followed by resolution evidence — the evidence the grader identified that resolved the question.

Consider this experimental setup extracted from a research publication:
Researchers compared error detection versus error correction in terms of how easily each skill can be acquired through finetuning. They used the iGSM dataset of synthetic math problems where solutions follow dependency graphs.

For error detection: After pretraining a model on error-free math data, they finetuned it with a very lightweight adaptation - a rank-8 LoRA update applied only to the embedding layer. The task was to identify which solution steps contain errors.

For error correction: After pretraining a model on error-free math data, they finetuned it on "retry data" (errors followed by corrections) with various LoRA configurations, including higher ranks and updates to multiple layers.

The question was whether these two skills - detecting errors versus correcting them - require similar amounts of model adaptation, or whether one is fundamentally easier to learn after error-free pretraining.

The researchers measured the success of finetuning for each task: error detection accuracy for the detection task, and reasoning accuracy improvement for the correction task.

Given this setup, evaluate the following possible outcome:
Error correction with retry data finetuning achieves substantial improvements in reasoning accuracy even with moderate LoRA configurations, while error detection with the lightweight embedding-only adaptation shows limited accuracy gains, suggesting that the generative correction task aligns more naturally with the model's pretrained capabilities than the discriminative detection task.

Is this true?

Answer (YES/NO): NO